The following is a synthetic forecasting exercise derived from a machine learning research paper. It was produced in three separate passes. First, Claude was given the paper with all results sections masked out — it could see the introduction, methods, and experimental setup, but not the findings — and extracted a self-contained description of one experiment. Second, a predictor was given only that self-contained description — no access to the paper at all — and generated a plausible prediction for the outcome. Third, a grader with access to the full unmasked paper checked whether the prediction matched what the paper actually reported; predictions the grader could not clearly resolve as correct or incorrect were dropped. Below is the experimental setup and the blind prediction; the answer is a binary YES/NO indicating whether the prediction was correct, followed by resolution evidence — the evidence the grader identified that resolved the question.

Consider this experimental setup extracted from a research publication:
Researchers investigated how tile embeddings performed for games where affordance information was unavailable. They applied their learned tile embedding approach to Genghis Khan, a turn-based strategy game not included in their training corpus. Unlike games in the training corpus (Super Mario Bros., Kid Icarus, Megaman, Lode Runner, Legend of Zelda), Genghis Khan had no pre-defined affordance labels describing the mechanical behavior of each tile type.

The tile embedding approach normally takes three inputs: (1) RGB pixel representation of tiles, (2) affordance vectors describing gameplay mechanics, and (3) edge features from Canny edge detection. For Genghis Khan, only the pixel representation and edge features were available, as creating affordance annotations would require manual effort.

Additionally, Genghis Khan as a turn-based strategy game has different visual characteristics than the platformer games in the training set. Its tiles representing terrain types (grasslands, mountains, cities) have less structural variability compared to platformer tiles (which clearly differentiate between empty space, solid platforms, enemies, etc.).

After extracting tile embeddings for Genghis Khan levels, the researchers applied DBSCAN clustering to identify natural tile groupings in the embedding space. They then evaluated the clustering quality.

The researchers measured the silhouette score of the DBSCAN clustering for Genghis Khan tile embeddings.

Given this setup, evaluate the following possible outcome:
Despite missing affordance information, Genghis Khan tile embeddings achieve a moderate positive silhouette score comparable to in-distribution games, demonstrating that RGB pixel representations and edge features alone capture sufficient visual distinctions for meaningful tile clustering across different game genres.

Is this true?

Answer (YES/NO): NO